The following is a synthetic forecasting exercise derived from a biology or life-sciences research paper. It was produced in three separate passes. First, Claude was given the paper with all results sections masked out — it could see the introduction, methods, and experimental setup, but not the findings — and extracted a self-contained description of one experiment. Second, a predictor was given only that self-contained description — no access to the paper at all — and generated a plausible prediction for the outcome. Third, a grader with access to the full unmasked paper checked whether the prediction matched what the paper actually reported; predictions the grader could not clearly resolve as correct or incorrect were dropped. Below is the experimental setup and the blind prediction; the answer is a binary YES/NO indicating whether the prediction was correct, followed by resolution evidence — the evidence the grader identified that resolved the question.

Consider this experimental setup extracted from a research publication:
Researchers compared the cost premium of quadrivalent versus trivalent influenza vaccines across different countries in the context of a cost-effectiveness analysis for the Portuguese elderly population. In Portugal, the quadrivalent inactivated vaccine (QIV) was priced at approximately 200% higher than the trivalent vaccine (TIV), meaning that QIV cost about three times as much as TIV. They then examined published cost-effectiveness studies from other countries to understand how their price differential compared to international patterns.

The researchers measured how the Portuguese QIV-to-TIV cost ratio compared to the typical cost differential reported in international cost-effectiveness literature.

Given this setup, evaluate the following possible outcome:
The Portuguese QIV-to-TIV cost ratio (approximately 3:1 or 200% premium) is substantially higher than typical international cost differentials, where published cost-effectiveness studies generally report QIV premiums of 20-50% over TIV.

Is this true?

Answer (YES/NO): NO